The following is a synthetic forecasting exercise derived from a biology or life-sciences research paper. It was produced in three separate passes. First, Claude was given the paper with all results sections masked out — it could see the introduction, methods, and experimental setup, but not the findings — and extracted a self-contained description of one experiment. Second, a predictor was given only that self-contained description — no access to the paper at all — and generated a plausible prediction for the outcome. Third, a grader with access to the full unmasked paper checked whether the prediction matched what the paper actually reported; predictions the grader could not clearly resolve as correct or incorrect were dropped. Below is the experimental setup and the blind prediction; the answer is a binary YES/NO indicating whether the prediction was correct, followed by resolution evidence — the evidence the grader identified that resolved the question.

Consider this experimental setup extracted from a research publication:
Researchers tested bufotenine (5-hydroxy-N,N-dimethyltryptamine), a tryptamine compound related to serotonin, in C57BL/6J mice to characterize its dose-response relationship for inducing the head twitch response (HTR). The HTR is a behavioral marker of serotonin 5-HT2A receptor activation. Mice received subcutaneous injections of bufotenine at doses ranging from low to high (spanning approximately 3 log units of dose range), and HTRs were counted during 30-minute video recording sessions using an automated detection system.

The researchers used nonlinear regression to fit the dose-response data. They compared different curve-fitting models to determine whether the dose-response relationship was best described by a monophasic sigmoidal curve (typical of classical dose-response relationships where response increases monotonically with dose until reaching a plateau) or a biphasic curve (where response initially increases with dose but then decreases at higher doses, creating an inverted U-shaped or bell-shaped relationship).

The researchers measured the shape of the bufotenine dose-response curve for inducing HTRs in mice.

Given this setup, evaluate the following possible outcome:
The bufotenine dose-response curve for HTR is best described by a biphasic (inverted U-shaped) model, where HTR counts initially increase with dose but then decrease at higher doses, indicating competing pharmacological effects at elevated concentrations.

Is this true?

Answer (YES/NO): YES